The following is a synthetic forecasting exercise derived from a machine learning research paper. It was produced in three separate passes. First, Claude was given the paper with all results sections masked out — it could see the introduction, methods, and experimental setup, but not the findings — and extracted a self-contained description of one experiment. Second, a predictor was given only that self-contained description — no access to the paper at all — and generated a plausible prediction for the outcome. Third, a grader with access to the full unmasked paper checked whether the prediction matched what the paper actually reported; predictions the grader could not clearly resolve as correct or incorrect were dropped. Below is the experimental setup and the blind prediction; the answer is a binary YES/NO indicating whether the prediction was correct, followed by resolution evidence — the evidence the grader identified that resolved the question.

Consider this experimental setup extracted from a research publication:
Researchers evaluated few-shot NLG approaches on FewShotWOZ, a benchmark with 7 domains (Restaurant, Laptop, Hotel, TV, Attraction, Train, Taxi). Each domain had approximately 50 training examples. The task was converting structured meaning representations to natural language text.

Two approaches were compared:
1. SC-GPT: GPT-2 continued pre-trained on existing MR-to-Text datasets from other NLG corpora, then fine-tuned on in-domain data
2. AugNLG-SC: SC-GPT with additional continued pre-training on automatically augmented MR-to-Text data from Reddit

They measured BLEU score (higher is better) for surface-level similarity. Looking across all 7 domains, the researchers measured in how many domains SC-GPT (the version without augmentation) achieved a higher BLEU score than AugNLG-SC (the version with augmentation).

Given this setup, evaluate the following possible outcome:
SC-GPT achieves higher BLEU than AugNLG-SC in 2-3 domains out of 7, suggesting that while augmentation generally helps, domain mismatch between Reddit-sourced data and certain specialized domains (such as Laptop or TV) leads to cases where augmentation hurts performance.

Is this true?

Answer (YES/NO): NO